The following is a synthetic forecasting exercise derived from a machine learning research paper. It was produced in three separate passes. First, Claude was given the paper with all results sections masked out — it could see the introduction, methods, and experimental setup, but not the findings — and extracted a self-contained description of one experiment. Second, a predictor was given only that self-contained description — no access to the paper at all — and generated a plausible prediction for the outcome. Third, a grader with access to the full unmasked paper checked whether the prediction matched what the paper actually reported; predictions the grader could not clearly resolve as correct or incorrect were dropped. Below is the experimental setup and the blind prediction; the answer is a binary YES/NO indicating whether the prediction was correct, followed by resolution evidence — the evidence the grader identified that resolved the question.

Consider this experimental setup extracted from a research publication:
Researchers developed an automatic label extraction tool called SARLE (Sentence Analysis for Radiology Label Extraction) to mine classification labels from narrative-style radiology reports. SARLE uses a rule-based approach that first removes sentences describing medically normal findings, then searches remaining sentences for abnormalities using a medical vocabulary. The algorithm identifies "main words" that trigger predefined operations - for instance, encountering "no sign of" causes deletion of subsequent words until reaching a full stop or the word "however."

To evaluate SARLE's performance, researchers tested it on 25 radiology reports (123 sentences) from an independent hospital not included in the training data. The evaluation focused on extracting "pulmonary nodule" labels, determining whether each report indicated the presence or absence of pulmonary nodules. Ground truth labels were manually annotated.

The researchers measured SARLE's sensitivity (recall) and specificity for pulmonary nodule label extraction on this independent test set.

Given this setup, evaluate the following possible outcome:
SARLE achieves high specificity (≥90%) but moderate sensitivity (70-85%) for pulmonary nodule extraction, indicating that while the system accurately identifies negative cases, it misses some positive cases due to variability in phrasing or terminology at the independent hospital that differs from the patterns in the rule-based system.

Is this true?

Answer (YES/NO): NO